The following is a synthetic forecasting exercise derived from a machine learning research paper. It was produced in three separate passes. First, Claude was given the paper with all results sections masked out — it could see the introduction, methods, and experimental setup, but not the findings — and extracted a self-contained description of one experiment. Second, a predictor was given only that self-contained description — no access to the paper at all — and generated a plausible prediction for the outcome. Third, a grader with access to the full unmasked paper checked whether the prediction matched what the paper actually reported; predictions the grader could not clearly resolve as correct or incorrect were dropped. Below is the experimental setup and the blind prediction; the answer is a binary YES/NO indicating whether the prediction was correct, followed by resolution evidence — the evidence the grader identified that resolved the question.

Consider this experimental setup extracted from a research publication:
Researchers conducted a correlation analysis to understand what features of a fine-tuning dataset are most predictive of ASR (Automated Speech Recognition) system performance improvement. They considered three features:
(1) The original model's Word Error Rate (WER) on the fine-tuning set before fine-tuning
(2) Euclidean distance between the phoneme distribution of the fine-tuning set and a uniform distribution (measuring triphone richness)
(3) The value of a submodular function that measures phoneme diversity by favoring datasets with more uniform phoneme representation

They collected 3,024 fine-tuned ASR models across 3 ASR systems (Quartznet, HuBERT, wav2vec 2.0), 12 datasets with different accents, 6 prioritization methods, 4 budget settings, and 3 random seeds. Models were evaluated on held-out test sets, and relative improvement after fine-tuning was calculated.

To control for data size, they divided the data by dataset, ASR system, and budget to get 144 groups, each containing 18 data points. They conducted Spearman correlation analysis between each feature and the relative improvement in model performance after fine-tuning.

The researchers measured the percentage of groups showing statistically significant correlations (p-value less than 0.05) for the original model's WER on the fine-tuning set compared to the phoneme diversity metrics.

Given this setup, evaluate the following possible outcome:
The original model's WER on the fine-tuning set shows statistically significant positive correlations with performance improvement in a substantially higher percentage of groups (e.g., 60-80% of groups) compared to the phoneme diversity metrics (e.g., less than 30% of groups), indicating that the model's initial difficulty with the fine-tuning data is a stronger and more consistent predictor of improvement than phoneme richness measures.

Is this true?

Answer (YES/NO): NO